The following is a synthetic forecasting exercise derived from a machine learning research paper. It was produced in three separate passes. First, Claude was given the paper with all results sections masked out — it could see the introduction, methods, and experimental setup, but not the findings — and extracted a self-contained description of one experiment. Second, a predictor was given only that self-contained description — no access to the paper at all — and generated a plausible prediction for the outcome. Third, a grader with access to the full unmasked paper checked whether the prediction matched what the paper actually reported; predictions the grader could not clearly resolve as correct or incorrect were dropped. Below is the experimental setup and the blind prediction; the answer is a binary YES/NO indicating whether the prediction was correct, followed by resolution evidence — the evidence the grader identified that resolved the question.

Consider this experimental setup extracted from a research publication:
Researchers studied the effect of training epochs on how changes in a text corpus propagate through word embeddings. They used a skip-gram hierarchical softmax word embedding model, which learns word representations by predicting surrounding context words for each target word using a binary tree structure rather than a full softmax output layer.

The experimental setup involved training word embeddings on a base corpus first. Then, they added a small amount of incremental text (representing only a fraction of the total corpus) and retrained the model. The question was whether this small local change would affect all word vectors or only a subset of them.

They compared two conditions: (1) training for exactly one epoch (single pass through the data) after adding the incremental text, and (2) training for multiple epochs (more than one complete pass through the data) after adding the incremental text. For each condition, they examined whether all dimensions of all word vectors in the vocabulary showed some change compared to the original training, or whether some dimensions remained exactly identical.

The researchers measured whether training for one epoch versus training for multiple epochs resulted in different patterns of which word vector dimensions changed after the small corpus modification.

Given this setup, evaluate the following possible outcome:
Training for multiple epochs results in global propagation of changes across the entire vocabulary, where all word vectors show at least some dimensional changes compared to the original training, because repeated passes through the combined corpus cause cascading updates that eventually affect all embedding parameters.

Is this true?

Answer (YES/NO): YES